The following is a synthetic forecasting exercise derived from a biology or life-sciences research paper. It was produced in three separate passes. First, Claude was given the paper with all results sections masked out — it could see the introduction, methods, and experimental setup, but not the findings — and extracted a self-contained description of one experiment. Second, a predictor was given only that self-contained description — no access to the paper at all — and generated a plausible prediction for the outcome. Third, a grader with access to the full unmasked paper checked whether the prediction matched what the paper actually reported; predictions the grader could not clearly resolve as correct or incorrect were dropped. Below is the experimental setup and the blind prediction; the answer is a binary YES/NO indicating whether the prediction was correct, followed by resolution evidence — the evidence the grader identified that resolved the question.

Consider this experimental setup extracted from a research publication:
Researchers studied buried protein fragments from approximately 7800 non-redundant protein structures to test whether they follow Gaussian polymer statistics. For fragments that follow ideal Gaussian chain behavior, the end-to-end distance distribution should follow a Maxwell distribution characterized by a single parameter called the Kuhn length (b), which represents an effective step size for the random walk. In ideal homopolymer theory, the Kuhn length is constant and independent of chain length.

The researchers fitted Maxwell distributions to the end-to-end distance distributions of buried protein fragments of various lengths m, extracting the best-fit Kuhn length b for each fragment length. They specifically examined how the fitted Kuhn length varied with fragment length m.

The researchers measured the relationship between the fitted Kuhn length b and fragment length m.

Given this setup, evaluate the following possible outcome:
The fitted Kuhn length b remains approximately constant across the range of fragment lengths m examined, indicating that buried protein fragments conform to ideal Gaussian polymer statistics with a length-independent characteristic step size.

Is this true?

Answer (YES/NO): NO